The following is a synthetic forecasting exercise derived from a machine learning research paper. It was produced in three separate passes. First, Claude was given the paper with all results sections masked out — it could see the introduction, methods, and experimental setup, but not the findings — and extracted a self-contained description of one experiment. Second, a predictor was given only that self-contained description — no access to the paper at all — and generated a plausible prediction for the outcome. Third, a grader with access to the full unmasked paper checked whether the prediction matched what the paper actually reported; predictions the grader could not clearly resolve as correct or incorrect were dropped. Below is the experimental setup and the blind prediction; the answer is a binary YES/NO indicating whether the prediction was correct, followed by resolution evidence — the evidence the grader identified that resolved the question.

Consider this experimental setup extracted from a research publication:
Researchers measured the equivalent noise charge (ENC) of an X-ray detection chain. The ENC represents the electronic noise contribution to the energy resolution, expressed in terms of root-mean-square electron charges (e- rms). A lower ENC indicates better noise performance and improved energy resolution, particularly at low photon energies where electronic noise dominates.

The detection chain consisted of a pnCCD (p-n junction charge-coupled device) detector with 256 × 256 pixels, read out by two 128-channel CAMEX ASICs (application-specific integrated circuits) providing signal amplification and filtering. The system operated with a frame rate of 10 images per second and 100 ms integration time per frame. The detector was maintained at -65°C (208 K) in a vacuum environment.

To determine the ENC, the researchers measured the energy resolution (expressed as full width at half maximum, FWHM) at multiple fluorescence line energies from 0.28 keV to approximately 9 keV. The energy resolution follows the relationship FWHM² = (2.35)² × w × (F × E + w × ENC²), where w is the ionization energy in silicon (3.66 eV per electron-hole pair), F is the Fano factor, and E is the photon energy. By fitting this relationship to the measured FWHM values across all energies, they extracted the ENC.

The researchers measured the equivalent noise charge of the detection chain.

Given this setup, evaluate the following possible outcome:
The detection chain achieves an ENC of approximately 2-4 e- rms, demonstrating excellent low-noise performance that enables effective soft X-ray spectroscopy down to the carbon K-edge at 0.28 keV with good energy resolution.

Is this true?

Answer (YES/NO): NO